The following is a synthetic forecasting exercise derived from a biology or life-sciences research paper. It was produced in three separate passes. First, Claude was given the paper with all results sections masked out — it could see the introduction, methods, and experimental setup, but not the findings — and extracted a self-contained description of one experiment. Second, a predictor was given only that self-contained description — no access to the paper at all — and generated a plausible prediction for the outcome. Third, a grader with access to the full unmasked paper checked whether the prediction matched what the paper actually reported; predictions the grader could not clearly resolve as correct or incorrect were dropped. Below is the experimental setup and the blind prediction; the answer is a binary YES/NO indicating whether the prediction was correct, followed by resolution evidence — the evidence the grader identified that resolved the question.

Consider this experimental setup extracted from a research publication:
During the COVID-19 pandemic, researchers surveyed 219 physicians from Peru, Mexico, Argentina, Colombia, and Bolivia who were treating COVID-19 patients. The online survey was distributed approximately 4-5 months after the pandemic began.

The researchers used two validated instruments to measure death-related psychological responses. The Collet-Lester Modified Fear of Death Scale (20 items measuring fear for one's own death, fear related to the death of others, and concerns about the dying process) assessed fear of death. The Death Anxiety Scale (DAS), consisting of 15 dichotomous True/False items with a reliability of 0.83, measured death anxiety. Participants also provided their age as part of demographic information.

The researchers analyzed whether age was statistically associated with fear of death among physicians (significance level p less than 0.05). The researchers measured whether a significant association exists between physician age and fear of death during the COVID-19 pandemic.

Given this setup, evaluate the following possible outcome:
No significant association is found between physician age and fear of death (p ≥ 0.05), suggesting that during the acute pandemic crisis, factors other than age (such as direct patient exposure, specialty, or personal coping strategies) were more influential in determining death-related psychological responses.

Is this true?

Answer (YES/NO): NO